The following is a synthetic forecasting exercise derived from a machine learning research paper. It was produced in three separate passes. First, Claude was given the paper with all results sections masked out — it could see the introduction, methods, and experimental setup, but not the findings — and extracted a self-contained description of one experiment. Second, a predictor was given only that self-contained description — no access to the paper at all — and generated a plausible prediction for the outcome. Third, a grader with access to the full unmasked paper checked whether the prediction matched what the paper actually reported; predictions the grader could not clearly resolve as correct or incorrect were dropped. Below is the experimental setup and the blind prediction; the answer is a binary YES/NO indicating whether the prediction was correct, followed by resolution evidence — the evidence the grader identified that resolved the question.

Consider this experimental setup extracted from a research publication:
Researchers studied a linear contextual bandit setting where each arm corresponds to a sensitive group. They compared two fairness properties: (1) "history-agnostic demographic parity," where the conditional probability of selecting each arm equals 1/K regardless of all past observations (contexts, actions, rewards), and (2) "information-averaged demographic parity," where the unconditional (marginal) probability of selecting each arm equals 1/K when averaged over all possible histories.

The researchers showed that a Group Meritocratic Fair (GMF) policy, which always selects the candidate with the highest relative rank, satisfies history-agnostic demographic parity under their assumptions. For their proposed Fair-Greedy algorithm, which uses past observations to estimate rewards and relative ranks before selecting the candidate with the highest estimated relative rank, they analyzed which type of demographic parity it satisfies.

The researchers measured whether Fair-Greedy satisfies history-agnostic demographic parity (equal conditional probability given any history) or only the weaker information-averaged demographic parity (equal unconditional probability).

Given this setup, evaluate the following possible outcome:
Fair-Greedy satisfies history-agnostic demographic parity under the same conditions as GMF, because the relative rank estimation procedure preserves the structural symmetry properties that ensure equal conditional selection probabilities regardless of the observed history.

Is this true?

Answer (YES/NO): NO